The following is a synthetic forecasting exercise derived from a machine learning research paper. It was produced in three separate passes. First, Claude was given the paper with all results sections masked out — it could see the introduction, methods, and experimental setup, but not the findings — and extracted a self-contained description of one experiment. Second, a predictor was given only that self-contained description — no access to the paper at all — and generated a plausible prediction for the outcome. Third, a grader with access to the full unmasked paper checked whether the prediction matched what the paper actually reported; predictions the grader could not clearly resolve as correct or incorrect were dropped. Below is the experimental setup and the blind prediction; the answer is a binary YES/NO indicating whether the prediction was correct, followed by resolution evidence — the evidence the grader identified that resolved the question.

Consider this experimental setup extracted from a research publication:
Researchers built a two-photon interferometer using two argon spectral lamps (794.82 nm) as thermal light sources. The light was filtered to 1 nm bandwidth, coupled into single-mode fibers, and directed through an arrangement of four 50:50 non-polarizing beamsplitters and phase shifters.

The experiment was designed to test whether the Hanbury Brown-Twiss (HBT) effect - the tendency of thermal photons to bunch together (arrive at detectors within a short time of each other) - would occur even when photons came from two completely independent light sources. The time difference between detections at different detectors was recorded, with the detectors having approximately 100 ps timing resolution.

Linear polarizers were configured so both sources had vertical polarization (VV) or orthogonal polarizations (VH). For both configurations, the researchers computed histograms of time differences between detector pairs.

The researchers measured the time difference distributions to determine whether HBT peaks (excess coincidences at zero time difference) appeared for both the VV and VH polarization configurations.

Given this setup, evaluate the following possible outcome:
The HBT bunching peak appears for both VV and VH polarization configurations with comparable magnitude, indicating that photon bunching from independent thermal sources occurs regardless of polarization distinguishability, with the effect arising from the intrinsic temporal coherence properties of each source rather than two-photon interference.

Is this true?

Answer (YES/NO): NO